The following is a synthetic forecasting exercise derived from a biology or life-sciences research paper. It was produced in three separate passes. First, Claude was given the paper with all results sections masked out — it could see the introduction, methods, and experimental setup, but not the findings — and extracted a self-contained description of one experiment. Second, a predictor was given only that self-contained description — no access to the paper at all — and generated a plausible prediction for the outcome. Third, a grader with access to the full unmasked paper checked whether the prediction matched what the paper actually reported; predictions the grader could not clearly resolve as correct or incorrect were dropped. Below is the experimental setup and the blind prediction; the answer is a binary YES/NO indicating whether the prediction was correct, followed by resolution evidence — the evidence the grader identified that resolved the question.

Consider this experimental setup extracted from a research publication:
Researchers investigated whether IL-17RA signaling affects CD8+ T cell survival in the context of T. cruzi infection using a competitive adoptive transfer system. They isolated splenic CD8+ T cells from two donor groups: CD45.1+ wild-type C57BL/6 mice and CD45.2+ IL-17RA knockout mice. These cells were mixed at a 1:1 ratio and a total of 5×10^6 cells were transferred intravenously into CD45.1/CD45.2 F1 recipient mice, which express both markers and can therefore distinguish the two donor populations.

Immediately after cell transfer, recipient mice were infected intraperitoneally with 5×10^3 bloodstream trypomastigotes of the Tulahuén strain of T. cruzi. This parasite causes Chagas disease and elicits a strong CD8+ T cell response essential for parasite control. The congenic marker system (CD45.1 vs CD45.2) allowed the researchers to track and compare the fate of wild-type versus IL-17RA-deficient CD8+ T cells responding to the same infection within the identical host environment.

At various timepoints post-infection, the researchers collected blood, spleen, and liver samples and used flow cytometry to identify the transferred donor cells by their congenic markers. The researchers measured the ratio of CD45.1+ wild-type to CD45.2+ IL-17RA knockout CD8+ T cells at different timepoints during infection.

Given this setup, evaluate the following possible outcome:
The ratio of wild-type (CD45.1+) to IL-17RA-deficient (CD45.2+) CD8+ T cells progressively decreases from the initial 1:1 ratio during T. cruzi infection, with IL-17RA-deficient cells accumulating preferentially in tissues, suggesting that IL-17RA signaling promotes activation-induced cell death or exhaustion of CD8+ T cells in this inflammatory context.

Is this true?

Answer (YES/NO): NO